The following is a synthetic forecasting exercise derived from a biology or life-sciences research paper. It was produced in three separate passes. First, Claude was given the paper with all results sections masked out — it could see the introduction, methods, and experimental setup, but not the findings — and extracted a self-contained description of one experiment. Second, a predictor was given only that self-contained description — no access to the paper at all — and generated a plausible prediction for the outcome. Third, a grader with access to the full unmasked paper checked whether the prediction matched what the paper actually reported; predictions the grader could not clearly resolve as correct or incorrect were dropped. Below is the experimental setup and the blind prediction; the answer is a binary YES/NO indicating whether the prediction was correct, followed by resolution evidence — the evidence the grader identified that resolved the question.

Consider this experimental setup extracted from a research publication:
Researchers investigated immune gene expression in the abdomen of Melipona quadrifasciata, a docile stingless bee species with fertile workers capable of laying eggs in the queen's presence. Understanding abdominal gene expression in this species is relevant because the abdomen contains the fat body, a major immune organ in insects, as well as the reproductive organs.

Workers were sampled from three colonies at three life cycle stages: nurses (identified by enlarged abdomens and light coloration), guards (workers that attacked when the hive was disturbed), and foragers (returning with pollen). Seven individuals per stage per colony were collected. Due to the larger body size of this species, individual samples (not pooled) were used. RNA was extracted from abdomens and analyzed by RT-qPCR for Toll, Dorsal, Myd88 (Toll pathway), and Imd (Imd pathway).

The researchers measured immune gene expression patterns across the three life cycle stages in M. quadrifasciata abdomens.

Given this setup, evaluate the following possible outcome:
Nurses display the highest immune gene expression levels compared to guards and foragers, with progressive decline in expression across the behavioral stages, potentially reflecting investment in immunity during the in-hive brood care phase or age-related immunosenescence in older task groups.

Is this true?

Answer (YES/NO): NO